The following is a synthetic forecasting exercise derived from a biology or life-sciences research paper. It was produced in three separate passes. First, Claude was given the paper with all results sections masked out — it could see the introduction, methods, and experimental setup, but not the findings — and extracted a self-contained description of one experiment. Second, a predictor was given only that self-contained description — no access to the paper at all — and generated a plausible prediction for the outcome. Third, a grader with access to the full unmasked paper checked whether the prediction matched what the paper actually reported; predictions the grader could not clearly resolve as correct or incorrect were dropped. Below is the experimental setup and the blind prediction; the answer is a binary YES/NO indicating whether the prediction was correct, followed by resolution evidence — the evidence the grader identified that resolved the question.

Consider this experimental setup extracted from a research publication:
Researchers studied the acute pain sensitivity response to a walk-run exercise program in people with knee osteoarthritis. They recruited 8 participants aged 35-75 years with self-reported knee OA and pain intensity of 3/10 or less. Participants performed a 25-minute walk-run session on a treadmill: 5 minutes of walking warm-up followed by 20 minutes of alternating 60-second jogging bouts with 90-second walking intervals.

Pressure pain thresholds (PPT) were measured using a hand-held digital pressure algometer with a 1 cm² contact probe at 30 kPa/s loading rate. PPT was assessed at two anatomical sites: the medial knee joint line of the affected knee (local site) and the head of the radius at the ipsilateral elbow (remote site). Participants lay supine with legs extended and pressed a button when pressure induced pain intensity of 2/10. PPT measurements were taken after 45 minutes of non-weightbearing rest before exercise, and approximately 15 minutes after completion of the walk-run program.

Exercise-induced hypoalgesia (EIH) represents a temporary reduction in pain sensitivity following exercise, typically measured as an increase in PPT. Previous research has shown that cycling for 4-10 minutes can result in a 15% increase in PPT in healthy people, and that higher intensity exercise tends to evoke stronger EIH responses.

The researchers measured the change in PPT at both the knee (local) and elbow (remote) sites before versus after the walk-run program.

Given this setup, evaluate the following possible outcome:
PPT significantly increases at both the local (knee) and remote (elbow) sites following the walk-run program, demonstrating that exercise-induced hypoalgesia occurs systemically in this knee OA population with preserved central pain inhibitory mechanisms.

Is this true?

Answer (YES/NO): NO